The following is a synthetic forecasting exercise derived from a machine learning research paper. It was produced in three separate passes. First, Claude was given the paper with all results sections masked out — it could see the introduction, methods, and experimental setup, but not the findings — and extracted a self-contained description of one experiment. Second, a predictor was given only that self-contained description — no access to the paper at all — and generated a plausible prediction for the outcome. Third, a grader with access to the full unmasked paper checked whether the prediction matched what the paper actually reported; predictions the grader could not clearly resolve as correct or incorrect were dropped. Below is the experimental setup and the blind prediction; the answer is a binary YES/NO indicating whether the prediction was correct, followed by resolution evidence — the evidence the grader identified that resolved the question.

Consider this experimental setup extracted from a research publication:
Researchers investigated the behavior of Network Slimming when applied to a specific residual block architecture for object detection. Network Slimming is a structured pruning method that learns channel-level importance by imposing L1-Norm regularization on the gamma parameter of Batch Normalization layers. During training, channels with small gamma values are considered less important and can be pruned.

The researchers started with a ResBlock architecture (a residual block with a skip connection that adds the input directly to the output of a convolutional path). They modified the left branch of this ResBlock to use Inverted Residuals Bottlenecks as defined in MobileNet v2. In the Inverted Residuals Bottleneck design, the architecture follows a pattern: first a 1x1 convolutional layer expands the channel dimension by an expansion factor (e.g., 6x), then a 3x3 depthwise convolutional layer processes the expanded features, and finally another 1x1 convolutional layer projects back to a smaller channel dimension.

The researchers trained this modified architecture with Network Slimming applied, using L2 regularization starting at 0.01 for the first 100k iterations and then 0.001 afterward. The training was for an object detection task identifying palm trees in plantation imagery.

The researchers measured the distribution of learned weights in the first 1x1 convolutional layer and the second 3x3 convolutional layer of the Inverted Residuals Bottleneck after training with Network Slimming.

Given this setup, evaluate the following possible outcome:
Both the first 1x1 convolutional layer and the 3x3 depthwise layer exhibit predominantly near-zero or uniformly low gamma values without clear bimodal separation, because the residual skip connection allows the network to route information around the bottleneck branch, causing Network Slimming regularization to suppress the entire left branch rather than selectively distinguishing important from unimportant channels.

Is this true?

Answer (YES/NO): NO